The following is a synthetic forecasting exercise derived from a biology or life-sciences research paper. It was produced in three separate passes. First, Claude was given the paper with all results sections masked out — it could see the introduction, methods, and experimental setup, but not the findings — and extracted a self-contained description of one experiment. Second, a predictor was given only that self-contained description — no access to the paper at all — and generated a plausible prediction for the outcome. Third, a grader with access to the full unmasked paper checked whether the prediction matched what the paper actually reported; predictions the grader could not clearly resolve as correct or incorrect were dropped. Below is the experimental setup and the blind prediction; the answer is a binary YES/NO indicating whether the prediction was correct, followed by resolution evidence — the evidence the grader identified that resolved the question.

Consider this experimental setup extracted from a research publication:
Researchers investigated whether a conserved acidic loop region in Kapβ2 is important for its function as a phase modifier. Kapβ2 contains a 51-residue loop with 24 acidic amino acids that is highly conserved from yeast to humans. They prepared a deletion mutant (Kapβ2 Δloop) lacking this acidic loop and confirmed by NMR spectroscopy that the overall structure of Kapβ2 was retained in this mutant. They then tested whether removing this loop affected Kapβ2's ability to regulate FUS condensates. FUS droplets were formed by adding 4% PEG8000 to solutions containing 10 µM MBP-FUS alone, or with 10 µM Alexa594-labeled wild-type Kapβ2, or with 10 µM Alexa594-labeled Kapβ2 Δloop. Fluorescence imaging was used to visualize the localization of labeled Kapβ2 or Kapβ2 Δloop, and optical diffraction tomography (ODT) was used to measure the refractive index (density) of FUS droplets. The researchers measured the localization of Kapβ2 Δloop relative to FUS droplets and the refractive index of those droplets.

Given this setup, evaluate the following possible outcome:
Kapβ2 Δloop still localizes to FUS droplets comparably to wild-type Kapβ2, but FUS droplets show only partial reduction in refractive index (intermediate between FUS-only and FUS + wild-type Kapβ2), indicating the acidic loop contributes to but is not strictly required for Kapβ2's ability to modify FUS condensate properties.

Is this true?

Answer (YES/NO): NO